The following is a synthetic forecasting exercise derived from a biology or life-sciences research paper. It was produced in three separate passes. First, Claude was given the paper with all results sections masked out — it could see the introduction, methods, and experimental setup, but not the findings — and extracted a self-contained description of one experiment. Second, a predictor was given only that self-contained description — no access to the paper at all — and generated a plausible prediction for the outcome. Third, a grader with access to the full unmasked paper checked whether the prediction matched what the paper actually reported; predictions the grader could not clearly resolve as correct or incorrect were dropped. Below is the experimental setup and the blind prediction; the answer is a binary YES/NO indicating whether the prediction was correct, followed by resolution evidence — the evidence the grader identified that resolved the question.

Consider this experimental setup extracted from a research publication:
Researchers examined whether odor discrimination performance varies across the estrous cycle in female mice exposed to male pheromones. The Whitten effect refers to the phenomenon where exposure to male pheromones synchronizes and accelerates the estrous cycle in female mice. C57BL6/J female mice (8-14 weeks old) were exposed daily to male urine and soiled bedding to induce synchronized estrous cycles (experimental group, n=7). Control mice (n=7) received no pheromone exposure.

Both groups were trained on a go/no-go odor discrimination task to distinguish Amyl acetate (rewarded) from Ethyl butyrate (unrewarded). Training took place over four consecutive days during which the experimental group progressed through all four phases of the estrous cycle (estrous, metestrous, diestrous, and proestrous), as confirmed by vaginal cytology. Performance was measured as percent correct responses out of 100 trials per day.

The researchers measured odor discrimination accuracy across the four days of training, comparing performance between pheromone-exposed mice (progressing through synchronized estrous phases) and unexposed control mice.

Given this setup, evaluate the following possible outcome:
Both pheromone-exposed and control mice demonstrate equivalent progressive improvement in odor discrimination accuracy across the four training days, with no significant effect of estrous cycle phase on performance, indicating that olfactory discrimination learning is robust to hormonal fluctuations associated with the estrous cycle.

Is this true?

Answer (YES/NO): YES